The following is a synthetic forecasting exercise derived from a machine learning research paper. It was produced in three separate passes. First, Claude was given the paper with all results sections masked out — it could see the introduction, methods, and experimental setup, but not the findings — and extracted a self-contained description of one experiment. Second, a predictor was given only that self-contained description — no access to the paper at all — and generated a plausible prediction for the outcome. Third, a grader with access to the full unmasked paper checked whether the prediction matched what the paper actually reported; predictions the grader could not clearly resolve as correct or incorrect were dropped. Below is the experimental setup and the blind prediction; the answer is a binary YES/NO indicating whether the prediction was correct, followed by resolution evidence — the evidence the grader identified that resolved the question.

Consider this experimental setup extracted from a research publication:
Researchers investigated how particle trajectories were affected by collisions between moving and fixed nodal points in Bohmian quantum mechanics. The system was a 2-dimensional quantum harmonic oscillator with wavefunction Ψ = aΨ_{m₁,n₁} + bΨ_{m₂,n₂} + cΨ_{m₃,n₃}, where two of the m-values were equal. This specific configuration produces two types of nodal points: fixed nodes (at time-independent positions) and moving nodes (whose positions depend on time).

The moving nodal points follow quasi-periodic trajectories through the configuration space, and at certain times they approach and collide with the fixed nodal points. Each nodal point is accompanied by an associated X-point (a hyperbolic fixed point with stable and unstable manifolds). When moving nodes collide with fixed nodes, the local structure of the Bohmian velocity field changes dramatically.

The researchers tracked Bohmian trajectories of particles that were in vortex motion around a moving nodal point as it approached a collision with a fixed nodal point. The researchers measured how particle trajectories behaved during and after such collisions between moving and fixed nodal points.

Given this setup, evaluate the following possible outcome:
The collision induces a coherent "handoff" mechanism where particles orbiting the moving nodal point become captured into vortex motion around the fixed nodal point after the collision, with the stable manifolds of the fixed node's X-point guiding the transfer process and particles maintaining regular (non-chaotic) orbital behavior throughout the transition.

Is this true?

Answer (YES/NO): NO